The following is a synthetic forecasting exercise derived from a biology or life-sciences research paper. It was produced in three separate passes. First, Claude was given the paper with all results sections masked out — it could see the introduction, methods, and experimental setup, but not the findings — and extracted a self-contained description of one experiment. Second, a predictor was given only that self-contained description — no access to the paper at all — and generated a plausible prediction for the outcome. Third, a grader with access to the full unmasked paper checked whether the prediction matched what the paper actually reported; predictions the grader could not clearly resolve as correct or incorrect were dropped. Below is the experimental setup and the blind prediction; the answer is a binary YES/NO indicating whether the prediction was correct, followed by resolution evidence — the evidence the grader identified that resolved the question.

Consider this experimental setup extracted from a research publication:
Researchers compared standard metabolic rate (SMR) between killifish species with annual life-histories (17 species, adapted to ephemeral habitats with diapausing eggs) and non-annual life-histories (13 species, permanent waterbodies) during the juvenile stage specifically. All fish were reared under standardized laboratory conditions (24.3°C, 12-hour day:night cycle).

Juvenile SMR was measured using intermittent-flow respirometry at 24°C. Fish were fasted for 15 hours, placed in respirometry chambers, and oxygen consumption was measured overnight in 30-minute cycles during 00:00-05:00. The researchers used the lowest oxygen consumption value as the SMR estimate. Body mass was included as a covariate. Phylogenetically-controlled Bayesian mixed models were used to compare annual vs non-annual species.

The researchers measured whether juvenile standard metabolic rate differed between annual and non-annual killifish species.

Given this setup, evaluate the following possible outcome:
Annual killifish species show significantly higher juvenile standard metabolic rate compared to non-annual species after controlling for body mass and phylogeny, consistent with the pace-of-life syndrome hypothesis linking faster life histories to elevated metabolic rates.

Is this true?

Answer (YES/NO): YES